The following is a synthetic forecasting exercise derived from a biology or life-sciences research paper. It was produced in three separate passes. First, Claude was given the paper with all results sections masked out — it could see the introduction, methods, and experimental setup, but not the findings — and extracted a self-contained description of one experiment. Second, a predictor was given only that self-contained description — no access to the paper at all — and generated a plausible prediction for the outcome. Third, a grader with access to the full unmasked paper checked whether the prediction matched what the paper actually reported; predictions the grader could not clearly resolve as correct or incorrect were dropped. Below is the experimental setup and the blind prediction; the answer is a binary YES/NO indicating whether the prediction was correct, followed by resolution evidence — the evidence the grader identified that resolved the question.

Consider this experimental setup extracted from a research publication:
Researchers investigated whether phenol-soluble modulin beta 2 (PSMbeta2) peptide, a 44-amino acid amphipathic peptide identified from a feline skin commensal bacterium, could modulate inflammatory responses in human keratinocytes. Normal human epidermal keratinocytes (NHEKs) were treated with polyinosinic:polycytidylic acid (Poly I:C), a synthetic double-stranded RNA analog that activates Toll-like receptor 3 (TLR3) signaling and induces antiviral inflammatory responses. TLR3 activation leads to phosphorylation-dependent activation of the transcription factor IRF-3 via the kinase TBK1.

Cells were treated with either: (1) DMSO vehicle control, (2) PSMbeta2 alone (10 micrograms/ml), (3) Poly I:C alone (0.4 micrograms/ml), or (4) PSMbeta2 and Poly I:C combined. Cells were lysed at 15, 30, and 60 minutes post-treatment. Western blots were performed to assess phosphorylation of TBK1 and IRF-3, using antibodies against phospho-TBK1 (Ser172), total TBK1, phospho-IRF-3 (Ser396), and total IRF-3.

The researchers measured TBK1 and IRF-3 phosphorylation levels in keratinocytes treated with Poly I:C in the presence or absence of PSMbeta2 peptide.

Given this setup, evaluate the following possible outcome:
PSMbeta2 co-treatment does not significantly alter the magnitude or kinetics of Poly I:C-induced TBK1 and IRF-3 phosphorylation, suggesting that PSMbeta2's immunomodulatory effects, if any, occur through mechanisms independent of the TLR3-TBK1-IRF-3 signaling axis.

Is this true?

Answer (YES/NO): NO